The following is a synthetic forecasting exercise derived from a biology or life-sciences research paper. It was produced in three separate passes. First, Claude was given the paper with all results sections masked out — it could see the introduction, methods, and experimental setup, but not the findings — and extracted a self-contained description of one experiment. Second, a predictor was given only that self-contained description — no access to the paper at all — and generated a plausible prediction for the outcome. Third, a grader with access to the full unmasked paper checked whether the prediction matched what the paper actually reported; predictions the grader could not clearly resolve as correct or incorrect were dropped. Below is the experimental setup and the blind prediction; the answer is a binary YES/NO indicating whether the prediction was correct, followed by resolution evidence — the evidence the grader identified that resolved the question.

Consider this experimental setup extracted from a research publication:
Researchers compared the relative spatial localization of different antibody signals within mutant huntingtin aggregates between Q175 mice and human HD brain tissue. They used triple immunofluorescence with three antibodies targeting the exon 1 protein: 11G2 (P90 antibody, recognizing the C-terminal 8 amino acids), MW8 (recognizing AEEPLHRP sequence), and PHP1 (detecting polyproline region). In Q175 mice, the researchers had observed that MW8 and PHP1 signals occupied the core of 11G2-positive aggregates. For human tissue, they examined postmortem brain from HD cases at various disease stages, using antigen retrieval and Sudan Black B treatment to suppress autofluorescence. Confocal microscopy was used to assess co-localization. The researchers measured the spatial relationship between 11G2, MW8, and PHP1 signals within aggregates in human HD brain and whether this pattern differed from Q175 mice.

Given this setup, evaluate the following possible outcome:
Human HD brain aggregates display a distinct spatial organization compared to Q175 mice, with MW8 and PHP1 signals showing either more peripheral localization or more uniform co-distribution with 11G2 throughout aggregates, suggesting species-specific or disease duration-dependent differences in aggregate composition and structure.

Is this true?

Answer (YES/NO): YES